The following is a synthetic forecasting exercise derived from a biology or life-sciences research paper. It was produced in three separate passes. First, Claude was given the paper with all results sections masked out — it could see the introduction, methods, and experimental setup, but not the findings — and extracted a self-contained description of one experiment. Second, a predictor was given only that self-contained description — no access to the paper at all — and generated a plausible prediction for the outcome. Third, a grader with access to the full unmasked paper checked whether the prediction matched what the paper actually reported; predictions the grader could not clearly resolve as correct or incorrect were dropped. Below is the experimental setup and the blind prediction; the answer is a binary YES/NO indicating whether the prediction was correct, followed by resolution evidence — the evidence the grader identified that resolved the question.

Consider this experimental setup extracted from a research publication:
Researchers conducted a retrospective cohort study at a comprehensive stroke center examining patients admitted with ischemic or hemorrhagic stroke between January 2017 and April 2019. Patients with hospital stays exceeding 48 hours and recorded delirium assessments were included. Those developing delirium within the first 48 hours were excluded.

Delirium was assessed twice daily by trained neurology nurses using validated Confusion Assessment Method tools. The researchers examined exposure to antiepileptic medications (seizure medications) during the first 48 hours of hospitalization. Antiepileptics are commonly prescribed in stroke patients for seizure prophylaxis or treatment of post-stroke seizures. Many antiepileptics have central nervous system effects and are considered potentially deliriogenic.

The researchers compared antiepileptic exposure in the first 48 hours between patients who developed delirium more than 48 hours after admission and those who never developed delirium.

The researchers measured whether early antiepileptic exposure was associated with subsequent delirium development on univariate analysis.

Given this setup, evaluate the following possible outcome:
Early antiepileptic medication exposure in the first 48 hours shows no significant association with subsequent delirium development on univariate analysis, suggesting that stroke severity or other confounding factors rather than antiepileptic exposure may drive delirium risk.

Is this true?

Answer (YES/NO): NO